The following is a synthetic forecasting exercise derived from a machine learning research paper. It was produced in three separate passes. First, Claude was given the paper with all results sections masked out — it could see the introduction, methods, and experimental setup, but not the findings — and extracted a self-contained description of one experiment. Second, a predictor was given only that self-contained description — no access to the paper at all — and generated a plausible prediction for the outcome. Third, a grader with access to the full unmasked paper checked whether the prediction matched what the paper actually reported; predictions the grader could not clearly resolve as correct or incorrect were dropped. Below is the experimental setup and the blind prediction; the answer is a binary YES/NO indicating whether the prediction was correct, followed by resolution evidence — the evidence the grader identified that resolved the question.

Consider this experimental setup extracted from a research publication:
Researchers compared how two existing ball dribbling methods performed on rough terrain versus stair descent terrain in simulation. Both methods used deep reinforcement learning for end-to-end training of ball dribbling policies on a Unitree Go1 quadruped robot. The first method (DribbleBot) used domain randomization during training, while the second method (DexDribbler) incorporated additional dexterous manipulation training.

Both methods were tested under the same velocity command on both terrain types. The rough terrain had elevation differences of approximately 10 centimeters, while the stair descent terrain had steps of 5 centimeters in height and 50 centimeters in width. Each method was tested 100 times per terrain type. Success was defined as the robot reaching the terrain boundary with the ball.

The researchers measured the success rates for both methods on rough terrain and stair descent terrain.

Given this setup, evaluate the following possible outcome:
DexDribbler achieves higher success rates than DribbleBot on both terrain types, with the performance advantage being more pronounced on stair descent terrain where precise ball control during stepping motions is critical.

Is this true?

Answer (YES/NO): NO